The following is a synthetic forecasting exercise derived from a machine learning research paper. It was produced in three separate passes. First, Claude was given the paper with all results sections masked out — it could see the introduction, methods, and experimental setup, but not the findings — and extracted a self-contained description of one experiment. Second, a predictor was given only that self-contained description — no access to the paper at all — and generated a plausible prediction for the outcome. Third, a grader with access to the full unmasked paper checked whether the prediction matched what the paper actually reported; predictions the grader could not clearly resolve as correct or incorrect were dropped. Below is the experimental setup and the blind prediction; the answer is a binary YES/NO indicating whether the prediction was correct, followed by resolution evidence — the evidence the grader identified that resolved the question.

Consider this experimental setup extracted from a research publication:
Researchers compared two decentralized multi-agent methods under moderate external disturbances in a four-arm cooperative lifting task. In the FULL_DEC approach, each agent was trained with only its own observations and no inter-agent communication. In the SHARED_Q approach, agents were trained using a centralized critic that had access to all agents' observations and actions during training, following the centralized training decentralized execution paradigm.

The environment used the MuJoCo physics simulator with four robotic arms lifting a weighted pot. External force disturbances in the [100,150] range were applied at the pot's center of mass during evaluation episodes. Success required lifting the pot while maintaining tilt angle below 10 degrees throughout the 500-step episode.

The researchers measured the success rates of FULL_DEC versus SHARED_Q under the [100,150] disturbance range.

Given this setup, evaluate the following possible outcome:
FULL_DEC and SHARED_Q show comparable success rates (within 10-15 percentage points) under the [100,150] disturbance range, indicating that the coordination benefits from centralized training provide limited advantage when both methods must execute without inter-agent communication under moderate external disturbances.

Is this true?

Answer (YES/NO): NO